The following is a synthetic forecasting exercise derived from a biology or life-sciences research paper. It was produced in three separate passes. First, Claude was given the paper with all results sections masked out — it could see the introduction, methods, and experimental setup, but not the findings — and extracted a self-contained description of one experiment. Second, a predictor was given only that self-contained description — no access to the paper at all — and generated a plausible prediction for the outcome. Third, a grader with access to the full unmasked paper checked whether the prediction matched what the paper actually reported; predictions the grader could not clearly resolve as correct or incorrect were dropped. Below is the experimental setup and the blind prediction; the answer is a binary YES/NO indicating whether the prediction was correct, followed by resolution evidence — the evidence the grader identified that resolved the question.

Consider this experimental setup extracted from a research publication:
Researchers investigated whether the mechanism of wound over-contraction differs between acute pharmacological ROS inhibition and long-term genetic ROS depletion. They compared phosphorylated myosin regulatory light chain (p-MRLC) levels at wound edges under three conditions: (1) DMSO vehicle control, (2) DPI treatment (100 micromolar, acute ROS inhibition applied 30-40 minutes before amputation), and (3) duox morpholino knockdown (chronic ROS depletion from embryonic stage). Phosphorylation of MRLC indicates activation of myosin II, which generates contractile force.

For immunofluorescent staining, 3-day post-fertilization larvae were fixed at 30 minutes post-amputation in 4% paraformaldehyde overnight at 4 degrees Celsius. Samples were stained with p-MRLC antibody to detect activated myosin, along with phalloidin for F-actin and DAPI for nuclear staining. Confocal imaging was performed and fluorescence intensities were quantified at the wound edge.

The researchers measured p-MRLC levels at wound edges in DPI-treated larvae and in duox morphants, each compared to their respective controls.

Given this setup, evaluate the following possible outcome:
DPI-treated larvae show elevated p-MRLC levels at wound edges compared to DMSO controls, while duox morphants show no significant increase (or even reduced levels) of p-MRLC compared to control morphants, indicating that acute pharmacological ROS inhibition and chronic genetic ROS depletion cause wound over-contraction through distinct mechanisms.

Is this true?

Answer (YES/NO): YES